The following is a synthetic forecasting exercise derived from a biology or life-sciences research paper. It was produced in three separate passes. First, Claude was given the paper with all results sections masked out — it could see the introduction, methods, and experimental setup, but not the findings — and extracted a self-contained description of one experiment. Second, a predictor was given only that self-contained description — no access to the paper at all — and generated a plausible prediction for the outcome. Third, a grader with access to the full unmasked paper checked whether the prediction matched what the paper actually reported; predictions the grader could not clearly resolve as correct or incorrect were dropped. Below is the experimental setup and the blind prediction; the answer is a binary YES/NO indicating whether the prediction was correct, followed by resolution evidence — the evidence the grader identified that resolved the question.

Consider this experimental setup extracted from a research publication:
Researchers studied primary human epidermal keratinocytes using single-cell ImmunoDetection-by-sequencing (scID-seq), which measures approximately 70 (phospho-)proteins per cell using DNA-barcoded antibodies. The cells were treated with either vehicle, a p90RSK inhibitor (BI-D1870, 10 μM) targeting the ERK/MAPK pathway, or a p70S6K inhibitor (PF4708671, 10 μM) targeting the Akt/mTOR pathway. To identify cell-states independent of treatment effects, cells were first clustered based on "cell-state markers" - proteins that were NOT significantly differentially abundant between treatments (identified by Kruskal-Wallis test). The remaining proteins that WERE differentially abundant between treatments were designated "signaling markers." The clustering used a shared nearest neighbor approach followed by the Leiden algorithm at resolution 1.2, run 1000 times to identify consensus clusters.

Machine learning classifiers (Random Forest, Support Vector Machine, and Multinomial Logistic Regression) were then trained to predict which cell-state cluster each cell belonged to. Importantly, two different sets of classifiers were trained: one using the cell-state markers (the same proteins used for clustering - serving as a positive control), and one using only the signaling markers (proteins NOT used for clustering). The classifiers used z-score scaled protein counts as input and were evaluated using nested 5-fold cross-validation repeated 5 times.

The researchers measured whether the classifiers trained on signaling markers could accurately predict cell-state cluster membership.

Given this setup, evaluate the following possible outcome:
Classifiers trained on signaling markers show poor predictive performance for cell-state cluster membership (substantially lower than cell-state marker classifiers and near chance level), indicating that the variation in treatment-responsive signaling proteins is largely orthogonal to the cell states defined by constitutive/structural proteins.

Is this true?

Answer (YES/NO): NO